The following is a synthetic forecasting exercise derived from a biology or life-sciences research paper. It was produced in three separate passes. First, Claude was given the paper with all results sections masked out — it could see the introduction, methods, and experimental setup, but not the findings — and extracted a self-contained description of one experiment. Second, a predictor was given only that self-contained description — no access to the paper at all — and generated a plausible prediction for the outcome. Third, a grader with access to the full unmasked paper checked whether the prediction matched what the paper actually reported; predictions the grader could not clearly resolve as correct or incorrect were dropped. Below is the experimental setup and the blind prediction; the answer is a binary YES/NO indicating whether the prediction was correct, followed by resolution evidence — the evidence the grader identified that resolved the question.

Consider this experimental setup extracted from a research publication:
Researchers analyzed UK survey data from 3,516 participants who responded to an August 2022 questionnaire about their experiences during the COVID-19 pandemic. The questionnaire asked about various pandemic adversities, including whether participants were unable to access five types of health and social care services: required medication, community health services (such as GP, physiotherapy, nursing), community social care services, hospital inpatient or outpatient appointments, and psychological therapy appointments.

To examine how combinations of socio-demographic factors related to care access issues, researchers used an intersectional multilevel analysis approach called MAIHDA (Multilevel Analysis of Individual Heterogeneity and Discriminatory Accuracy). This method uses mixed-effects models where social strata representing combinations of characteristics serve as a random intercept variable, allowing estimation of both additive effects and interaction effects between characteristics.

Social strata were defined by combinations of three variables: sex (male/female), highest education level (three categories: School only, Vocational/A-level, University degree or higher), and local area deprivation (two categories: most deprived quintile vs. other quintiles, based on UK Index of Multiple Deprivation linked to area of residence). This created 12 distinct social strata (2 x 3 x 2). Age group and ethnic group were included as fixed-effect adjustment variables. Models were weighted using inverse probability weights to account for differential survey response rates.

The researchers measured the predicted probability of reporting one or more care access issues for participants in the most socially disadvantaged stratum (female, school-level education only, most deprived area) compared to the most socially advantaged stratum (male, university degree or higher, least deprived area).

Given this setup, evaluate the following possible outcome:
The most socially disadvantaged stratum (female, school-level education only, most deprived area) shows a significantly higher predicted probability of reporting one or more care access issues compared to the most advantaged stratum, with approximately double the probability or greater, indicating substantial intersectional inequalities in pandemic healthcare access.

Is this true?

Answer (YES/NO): YES